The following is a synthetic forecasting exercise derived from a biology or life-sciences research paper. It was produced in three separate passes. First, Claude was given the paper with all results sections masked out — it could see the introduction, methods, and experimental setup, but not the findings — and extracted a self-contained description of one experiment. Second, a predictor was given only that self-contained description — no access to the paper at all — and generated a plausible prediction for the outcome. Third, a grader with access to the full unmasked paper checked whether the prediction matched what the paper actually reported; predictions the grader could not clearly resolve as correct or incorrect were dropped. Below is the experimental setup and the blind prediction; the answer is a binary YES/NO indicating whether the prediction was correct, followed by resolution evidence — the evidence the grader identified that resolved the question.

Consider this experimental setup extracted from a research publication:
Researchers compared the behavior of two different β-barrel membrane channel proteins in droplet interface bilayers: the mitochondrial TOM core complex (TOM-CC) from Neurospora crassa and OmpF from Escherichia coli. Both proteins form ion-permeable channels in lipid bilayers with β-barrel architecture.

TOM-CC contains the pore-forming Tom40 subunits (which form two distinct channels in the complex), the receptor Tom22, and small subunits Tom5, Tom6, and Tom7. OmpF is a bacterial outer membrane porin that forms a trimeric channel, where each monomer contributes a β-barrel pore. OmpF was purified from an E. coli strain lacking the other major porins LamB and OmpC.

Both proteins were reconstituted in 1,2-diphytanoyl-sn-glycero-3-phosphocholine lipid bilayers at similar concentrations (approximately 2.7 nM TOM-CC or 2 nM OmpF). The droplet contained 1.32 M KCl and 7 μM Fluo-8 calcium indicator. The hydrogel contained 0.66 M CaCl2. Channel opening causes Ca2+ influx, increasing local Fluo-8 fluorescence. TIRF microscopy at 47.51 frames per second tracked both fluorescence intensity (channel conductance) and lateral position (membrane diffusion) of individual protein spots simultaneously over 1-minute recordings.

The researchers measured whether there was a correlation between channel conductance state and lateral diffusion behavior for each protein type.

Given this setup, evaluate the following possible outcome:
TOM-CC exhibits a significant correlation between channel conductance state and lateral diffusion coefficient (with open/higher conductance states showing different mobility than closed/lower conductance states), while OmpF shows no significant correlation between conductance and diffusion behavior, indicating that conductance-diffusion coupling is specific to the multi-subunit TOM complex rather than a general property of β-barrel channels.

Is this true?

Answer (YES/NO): YES